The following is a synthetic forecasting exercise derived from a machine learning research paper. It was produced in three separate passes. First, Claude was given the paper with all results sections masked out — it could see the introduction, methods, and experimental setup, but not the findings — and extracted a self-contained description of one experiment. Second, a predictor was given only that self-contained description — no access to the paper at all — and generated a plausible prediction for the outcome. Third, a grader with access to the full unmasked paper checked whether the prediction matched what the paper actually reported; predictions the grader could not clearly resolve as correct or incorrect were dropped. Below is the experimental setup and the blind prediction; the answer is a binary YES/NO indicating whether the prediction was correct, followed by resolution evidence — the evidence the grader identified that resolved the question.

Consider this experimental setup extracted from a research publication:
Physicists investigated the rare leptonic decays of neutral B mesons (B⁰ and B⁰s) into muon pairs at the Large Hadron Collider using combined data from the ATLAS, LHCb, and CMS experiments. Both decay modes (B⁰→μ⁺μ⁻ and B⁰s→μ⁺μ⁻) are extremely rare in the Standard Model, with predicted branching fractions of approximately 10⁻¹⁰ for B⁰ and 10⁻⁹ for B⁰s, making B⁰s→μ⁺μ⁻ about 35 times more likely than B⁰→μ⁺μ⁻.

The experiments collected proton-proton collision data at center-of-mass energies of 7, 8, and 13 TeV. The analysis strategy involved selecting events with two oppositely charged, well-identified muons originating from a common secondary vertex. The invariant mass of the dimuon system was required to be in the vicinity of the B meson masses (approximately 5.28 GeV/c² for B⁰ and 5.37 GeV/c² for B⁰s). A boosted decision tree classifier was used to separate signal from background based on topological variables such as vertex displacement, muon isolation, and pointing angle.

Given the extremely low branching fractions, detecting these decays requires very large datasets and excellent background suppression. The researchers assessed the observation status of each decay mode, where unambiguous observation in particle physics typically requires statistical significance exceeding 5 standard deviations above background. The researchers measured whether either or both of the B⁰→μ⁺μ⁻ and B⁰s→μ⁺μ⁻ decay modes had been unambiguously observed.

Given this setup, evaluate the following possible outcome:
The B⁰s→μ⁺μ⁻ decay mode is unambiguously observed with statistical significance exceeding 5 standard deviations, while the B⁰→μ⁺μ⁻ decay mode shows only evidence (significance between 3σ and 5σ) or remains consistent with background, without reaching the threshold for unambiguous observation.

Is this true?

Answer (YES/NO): YES